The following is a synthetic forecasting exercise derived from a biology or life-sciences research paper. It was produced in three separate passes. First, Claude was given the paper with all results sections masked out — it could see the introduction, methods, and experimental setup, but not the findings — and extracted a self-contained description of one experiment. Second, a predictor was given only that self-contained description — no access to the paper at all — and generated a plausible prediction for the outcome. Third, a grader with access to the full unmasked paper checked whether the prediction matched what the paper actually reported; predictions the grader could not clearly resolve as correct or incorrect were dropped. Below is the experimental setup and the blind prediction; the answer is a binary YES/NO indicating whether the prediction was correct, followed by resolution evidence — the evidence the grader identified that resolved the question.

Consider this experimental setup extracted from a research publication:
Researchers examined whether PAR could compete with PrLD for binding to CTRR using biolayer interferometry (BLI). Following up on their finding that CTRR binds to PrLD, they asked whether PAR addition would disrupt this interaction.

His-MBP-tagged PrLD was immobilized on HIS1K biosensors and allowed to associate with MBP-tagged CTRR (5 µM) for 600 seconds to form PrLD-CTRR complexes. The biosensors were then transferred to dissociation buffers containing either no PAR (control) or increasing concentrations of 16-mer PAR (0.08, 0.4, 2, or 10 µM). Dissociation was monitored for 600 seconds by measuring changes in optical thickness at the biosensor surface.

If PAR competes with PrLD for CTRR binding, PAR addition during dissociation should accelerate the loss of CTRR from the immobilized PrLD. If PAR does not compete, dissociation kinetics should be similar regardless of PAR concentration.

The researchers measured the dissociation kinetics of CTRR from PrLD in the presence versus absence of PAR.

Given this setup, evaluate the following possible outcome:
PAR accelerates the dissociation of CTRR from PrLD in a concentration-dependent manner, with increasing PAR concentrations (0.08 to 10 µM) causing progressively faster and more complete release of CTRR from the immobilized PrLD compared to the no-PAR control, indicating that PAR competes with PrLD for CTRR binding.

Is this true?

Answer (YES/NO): YES